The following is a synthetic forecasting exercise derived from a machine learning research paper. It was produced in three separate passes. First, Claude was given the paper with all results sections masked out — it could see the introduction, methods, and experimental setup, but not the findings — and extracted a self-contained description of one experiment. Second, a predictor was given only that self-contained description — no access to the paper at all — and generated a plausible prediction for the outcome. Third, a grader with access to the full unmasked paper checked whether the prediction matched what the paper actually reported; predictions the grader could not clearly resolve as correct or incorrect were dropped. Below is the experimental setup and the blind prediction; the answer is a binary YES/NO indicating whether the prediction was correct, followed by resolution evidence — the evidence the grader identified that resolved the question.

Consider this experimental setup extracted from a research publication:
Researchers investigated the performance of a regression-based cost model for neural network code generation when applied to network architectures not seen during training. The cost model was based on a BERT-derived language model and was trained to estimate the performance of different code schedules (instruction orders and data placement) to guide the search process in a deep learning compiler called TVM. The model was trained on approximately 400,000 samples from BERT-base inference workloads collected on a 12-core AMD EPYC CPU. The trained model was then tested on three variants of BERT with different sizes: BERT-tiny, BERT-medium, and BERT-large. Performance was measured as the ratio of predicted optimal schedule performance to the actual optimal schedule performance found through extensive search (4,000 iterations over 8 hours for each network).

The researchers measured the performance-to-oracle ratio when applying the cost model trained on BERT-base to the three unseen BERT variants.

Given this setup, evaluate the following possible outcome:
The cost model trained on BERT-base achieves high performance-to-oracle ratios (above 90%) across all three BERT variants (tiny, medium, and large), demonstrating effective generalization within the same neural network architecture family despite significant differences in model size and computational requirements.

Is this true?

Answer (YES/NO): NO